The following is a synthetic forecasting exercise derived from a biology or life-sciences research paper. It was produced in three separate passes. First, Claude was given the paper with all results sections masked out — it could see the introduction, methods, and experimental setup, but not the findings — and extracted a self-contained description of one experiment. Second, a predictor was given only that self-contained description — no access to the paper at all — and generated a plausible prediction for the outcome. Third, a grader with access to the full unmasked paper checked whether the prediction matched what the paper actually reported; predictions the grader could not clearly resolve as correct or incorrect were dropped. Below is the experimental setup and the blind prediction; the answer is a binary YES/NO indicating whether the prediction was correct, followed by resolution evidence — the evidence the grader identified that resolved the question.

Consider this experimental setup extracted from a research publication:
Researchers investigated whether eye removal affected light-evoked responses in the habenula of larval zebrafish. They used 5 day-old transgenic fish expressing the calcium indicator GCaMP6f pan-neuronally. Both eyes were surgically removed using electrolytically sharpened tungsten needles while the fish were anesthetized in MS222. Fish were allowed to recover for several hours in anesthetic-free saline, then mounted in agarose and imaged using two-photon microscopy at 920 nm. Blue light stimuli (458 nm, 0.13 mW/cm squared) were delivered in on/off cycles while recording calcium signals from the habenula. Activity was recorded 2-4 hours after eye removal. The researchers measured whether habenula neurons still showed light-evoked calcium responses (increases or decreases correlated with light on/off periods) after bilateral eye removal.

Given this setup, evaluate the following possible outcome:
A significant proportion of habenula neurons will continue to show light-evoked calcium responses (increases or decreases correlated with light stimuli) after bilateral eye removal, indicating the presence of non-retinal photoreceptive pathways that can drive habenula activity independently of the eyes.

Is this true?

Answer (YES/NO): NO